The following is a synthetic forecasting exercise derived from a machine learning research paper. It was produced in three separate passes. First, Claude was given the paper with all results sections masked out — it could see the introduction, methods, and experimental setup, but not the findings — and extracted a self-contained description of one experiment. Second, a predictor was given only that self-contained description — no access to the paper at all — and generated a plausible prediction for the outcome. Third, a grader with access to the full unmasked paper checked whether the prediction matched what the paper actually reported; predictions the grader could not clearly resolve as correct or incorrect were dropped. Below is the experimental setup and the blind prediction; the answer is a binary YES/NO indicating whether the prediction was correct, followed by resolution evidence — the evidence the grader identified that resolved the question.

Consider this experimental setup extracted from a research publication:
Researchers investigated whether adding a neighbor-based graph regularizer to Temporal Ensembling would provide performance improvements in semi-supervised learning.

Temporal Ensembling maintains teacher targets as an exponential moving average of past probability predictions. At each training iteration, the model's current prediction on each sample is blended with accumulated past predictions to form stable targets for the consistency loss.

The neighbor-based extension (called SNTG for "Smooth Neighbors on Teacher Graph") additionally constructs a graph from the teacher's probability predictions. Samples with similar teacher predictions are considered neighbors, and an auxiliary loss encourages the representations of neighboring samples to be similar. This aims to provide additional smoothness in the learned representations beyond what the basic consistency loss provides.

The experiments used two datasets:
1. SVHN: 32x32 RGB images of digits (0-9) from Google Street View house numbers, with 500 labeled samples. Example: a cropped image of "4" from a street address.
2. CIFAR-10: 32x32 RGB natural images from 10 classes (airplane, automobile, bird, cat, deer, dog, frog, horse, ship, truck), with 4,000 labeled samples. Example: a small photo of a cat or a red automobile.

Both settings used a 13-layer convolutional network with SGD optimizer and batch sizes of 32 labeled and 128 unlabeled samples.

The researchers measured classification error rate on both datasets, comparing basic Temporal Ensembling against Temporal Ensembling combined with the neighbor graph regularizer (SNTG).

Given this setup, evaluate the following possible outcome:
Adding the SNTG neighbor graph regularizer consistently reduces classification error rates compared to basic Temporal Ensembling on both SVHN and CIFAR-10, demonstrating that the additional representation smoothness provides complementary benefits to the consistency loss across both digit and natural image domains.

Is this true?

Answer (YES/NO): YES